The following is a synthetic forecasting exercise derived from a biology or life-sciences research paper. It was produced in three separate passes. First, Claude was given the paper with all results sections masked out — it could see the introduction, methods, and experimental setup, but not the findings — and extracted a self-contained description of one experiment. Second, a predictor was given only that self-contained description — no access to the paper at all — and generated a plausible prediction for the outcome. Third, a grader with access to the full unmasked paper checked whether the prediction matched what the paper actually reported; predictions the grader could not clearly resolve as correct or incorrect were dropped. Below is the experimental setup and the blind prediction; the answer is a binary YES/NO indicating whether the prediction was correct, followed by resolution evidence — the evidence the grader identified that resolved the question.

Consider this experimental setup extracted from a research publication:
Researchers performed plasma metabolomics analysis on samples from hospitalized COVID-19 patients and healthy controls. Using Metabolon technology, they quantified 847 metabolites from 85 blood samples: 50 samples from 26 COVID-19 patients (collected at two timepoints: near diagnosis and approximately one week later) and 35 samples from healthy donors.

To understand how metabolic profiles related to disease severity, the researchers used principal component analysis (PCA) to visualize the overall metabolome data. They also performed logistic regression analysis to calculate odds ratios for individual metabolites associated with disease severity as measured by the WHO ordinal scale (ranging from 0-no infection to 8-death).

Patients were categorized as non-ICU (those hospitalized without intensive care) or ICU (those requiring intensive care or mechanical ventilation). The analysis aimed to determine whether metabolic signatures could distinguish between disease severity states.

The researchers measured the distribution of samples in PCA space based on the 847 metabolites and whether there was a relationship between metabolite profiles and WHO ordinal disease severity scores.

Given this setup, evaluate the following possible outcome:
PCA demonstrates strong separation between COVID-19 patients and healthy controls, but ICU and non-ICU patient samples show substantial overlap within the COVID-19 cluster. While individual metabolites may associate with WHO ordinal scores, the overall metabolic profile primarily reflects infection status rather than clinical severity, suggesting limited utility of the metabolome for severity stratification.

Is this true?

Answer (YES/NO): NO